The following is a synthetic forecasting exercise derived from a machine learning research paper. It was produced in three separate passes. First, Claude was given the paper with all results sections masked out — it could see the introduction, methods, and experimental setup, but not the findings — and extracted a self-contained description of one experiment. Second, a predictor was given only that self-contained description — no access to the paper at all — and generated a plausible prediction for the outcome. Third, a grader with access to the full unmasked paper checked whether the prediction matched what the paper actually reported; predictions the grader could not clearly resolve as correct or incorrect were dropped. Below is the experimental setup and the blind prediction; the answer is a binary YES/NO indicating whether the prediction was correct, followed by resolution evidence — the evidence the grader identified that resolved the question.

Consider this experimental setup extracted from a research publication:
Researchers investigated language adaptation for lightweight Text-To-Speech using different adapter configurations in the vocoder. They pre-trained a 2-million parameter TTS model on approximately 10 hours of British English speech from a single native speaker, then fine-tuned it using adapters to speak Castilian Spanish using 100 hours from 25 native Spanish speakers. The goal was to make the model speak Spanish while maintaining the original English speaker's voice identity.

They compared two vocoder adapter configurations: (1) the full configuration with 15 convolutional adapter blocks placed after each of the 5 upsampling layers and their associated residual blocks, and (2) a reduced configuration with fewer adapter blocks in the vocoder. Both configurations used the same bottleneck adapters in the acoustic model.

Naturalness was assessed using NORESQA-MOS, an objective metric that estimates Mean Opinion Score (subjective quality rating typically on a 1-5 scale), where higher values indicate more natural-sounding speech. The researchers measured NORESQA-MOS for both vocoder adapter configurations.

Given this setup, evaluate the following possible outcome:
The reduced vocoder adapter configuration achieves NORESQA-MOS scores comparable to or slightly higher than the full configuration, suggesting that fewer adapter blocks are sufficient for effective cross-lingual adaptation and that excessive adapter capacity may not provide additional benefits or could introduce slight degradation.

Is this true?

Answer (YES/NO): NO